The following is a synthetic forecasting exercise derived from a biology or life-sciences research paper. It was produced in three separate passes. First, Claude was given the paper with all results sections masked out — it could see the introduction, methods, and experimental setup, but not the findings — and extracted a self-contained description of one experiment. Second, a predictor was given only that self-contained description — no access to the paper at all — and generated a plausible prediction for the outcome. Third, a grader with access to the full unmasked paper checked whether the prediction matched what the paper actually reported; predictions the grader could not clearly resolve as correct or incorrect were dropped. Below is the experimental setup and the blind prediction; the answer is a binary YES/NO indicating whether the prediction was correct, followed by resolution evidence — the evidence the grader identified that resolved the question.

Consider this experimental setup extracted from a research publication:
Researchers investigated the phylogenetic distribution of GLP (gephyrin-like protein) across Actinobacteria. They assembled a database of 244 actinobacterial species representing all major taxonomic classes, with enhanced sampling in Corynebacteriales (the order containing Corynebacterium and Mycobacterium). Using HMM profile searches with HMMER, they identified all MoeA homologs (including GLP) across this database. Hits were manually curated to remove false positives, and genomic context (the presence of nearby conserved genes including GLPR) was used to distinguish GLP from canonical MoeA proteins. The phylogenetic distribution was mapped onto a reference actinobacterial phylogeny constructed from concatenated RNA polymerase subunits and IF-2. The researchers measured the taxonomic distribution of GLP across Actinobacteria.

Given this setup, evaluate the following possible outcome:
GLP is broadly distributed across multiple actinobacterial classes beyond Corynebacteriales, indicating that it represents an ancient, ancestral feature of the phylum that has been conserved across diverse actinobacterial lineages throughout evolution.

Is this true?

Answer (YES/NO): YES